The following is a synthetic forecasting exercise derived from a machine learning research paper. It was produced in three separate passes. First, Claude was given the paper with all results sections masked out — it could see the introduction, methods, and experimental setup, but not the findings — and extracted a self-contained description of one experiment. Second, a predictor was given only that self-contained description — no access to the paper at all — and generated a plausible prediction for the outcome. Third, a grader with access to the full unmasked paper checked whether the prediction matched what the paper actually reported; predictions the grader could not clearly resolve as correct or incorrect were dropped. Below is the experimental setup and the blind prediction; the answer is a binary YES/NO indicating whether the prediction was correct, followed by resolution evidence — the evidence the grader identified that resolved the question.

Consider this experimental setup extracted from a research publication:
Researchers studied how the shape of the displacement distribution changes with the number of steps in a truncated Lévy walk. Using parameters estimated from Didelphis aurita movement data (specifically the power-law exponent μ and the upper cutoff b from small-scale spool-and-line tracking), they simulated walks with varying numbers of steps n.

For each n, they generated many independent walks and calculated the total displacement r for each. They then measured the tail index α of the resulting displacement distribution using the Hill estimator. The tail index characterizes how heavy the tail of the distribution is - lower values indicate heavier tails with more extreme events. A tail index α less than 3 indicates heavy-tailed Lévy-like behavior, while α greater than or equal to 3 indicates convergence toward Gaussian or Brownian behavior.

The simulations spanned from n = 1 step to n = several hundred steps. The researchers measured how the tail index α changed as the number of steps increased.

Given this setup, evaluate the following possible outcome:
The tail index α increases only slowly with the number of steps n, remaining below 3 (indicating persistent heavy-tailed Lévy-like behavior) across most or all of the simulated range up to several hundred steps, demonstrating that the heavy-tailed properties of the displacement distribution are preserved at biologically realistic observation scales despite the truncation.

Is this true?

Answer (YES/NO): NO